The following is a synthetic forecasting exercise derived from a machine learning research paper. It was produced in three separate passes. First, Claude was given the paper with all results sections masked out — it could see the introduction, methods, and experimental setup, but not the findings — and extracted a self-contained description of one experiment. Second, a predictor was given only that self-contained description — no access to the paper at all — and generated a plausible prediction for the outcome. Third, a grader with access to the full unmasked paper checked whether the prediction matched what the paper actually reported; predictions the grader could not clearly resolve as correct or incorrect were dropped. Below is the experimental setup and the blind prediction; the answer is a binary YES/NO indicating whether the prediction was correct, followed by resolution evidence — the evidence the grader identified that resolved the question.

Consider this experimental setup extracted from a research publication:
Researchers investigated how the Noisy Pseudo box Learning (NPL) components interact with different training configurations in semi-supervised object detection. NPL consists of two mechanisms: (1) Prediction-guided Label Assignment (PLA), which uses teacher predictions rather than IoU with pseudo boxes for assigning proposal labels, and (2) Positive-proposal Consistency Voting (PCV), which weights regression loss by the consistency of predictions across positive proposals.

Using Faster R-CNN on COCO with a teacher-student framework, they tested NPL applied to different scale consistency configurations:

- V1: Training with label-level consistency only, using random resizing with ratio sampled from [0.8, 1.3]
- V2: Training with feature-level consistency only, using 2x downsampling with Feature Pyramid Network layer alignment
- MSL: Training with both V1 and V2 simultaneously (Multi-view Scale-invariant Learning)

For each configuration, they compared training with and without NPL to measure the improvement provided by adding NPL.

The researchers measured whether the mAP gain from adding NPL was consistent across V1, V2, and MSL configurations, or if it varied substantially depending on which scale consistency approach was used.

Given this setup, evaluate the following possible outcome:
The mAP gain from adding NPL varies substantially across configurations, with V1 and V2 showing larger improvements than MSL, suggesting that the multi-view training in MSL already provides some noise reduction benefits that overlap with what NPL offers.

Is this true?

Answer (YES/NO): NO